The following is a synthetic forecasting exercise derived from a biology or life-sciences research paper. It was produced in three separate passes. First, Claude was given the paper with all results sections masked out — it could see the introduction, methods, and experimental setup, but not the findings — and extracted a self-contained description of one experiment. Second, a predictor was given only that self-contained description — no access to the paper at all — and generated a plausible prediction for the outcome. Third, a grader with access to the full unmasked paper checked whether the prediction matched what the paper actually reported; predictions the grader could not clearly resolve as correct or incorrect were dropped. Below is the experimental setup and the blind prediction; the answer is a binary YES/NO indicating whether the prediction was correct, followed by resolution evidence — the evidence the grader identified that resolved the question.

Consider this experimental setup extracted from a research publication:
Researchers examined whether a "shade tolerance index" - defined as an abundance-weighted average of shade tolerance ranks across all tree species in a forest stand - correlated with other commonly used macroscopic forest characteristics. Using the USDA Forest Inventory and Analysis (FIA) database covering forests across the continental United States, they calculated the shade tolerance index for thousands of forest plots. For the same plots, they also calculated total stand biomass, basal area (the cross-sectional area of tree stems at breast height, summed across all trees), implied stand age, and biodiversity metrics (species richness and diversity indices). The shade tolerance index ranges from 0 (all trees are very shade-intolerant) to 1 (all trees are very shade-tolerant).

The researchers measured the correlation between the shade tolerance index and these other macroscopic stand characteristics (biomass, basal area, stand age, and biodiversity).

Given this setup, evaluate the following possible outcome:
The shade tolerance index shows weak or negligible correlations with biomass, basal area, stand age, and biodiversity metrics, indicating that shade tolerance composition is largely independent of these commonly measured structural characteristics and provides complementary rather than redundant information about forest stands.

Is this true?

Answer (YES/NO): YES